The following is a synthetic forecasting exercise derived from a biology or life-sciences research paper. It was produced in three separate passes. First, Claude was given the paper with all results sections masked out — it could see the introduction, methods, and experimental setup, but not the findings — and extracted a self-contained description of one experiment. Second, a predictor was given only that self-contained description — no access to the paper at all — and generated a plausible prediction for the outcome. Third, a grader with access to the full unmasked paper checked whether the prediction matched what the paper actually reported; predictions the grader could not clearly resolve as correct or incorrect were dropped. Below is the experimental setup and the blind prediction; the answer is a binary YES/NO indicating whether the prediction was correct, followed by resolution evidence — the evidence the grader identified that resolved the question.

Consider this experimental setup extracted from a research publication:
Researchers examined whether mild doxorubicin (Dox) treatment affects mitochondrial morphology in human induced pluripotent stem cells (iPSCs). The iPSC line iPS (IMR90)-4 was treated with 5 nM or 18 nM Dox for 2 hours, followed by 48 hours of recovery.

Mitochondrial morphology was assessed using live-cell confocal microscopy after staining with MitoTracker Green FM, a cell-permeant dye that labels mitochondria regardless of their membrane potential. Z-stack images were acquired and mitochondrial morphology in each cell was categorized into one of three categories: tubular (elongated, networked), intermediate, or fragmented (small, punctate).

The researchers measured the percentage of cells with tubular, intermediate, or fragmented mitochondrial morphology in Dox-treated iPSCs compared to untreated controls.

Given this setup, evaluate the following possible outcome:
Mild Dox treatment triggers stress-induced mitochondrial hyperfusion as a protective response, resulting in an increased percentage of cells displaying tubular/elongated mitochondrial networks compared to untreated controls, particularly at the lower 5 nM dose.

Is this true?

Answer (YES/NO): NO